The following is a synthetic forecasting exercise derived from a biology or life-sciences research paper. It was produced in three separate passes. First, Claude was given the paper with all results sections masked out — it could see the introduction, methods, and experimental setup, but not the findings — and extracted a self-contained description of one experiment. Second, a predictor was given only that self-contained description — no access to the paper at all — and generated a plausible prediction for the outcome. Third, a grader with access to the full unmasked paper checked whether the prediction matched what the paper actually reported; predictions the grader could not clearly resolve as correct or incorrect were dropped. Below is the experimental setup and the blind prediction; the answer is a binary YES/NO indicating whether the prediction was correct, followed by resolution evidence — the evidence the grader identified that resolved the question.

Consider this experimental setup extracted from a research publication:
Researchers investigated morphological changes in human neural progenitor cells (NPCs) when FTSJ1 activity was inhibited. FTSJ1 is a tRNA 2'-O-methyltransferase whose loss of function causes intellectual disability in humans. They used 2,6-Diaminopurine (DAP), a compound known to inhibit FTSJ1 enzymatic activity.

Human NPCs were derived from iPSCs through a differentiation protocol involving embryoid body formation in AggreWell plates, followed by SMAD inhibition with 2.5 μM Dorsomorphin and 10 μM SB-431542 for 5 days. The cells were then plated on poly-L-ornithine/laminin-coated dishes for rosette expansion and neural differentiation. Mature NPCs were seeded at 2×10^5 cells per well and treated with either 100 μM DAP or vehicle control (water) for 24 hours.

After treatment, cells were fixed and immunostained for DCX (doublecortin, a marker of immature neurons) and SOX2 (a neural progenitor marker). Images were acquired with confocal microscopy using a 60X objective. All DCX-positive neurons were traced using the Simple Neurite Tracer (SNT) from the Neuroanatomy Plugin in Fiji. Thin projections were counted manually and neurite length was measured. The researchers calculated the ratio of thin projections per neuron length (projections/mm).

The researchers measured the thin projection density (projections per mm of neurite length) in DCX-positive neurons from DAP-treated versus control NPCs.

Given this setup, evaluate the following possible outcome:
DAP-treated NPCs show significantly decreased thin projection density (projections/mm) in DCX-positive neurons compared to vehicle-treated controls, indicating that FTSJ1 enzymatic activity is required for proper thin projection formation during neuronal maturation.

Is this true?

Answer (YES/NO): NO